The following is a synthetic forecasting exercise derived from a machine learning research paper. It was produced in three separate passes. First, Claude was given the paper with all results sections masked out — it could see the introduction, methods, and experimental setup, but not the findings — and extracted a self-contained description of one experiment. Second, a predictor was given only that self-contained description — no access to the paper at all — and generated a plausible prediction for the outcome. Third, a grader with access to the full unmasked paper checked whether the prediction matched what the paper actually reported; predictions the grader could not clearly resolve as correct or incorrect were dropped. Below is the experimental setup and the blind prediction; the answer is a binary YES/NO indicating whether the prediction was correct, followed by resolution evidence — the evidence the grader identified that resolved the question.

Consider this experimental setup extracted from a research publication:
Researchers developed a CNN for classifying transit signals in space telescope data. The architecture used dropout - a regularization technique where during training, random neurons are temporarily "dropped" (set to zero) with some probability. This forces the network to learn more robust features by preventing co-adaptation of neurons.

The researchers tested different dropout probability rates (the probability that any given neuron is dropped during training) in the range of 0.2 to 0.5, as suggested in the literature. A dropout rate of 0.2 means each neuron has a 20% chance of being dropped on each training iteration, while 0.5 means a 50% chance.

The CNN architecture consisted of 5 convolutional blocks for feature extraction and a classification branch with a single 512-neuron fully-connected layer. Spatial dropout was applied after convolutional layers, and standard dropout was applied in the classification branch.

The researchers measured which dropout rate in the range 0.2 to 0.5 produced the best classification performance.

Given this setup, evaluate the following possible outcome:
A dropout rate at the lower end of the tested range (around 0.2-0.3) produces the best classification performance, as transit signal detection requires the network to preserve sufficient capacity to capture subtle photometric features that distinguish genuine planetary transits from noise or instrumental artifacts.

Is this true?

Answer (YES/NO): YES